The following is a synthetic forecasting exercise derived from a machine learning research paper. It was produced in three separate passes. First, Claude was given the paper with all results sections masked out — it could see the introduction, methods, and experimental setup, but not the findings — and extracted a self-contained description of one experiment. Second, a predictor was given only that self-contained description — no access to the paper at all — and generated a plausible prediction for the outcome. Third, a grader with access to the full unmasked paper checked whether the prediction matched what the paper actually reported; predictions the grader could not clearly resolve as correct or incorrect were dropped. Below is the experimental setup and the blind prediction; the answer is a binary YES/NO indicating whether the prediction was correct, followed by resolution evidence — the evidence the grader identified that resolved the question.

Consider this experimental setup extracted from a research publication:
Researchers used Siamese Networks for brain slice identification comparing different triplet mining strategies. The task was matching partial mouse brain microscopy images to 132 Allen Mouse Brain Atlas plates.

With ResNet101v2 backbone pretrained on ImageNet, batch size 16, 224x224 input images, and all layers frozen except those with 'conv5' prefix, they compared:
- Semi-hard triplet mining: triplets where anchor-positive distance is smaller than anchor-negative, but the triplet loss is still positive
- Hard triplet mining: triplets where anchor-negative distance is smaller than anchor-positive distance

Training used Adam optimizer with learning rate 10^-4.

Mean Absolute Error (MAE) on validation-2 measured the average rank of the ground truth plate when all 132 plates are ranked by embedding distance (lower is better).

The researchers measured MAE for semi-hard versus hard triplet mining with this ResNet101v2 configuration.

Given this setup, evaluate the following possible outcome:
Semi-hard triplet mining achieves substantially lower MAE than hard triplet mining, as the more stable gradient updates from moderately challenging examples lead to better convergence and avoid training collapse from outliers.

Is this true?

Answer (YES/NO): NO